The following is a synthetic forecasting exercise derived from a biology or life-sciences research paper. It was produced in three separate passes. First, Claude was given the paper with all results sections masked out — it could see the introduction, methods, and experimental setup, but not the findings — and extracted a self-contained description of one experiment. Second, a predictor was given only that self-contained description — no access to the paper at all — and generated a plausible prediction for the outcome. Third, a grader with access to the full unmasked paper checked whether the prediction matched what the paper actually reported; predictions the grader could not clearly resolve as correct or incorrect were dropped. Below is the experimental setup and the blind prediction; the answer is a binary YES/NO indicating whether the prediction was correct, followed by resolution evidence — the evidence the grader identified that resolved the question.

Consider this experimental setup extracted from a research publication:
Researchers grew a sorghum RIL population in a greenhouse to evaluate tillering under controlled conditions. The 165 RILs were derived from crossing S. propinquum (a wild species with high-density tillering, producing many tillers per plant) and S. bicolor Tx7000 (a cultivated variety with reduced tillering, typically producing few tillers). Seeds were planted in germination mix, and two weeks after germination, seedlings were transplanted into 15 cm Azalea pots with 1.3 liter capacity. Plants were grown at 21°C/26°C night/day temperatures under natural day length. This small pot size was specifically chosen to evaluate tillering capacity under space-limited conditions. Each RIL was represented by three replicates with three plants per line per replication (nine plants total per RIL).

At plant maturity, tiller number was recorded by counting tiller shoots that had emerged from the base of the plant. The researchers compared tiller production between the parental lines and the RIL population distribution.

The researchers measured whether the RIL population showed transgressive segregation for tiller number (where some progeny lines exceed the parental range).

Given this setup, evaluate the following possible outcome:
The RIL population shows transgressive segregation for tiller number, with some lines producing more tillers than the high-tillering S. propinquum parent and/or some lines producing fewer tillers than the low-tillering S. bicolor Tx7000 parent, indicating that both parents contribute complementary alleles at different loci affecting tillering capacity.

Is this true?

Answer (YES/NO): YES